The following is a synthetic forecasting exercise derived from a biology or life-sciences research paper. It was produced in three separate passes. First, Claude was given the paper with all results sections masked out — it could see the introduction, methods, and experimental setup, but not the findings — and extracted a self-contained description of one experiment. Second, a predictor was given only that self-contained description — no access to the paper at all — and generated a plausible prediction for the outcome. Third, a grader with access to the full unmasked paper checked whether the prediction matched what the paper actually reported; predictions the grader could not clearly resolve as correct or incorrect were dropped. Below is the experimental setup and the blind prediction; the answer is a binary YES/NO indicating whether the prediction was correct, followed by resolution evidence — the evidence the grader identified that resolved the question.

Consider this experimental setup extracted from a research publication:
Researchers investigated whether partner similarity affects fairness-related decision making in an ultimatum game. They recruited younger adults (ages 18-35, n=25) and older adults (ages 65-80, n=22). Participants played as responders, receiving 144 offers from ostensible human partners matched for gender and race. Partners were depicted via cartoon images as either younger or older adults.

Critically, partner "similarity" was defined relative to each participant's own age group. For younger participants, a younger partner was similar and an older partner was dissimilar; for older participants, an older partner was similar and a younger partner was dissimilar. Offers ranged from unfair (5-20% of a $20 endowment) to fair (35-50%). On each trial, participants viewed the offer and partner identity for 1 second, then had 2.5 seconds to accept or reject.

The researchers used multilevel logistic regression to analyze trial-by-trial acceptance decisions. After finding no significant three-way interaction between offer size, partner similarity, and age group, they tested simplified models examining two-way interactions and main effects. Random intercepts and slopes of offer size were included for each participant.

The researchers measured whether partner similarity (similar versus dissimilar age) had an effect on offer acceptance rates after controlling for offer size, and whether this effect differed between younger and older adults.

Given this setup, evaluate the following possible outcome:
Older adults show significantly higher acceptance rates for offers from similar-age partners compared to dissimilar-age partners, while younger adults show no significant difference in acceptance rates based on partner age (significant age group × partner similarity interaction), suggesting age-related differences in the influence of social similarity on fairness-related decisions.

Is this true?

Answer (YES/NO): NO